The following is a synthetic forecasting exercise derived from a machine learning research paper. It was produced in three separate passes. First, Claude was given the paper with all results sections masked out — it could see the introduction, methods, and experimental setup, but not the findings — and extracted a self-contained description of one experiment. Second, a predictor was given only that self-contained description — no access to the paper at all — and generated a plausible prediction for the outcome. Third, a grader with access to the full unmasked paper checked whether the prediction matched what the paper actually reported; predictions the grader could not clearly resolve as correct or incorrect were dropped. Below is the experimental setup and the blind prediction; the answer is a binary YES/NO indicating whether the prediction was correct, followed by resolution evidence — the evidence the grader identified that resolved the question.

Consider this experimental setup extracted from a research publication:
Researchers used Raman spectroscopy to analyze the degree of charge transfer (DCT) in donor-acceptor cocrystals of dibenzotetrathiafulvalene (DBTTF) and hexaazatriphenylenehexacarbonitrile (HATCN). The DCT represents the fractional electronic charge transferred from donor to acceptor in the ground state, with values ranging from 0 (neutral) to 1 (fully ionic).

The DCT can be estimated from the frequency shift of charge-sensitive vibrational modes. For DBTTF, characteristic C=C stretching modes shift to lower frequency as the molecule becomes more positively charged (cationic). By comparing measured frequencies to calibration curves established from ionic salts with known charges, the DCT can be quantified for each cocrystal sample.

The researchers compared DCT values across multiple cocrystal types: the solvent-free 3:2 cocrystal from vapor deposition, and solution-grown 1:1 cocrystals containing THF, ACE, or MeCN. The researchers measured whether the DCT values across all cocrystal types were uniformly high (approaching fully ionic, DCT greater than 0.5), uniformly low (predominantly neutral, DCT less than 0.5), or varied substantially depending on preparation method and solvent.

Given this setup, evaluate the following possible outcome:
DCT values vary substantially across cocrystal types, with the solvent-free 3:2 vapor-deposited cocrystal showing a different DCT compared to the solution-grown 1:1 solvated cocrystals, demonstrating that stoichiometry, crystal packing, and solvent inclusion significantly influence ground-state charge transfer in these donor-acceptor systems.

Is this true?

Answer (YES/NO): NO